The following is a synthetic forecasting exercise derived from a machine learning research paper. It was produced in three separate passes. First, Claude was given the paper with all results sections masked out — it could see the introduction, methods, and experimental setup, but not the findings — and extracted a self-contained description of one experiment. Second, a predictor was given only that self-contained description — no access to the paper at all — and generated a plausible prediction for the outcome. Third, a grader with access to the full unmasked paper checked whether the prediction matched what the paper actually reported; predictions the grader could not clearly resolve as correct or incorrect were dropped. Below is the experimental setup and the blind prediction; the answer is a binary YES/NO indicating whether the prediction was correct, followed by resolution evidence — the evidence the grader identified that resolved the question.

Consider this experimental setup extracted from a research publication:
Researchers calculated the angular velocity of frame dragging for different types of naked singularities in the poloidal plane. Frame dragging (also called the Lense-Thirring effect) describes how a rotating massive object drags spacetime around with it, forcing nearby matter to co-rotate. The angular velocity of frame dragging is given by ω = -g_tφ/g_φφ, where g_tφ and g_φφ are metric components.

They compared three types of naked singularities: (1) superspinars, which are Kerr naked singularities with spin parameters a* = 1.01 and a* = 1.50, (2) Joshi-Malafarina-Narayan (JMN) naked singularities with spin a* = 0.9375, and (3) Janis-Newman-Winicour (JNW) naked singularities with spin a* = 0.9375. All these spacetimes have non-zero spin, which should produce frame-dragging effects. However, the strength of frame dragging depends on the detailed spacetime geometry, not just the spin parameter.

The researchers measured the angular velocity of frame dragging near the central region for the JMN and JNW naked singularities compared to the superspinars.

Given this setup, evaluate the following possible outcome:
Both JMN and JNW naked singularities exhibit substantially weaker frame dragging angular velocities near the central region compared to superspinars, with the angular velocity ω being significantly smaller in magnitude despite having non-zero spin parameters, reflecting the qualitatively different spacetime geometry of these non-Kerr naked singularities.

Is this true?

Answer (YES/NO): YES